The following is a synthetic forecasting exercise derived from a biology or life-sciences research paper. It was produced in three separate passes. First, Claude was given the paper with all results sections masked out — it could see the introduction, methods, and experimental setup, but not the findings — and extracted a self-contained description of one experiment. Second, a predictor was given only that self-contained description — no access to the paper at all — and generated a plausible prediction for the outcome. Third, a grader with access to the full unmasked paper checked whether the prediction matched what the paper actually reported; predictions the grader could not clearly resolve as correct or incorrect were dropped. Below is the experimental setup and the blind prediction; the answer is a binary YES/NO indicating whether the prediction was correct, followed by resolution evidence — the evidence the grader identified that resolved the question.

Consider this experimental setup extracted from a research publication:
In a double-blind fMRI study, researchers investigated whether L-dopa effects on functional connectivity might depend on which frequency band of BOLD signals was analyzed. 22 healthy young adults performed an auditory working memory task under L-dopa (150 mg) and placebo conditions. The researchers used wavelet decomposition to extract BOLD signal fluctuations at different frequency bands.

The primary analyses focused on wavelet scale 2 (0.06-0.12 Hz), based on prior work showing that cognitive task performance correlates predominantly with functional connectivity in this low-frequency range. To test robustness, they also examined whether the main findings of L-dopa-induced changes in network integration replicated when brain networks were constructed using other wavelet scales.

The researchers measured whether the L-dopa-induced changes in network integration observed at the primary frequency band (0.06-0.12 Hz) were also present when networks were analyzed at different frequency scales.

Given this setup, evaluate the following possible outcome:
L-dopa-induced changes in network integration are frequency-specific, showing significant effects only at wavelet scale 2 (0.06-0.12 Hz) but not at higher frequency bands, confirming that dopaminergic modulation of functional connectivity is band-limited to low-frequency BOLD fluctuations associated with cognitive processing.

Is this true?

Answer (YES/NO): NO